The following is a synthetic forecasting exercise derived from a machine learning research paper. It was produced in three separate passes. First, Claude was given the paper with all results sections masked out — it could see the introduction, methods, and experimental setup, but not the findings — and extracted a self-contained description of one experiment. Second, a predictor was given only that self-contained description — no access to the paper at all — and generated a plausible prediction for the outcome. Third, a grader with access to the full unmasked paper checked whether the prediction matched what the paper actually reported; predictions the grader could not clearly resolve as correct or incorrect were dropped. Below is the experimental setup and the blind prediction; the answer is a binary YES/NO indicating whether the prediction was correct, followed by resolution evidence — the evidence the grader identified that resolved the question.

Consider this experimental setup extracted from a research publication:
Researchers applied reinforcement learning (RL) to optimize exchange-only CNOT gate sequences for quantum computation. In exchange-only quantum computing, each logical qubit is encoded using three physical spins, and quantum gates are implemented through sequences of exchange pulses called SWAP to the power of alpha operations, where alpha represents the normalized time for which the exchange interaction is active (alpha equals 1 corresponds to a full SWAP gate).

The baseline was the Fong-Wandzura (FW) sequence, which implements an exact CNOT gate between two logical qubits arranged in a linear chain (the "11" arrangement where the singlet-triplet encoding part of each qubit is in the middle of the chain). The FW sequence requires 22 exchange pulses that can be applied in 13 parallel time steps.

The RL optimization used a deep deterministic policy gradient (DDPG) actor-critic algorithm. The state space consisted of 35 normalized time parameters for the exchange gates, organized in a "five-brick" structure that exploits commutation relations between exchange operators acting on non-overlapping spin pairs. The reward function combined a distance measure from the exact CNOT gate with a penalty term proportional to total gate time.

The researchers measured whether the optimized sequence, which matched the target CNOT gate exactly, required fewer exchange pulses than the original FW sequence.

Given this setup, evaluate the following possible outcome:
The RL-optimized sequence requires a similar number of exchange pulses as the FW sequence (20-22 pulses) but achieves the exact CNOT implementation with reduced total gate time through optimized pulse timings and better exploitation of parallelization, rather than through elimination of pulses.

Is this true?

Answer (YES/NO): YES